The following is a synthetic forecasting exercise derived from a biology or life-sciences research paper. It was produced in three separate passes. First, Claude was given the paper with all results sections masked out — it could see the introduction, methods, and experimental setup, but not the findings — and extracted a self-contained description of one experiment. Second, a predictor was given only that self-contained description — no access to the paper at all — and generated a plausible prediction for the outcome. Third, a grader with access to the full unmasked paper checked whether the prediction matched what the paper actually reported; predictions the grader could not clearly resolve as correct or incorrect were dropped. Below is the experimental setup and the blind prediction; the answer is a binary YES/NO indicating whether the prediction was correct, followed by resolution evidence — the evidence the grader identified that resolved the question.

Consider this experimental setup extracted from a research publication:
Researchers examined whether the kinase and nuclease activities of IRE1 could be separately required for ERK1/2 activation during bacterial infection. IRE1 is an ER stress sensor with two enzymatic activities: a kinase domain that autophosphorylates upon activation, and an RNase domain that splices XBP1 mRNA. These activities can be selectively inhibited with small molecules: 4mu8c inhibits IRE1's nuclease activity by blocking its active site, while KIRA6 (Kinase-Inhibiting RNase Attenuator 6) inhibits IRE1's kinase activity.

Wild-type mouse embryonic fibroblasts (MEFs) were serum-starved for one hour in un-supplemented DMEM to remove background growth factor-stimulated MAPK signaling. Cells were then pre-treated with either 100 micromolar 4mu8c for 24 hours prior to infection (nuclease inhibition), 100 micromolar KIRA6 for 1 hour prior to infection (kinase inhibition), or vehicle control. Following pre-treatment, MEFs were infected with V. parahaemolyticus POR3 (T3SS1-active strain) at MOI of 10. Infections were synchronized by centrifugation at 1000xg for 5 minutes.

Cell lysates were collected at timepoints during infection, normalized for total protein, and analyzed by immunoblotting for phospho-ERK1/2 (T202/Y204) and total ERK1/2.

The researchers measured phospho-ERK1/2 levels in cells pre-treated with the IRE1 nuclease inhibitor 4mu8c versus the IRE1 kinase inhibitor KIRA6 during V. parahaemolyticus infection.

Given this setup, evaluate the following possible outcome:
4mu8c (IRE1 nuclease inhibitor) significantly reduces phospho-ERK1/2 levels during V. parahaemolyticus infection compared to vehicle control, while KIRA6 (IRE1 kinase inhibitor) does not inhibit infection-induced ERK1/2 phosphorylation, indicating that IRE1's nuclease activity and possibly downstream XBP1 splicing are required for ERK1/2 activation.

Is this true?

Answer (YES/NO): NO